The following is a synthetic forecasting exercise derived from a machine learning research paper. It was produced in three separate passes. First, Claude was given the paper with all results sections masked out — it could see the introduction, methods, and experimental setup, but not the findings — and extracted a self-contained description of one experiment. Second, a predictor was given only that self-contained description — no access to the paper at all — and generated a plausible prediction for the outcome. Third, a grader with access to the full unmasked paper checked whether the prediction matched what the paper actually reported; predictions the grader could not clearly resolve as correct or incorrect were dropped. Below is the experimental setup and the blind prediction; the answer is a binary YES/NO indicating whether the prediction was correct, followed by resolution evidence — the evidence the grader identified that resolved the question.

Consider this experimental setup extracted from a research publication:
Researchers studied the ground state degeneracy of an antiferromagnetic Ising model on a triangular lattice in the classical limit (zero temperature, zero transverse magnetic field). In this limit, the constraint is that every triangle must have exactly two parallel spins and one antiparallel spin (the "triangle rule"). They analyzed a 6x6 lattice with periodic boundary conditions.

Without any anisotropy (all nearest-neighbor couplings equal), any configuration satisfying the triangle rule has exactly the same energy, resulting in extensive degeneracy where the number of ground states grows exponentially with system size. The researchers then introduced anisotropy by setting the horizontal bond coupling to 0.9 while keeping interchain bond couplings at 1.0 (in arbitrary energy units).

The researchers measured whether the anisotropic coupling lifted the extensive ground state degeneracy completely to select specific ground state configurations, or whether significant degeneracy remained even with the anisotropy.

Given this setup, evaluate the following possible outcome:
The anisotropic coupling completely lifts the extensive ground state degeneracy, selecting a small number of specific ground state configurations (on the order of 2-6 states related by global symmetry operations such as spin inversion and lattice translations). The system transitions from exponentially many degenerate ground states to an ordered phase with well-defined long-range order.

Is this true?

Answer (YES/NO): YES